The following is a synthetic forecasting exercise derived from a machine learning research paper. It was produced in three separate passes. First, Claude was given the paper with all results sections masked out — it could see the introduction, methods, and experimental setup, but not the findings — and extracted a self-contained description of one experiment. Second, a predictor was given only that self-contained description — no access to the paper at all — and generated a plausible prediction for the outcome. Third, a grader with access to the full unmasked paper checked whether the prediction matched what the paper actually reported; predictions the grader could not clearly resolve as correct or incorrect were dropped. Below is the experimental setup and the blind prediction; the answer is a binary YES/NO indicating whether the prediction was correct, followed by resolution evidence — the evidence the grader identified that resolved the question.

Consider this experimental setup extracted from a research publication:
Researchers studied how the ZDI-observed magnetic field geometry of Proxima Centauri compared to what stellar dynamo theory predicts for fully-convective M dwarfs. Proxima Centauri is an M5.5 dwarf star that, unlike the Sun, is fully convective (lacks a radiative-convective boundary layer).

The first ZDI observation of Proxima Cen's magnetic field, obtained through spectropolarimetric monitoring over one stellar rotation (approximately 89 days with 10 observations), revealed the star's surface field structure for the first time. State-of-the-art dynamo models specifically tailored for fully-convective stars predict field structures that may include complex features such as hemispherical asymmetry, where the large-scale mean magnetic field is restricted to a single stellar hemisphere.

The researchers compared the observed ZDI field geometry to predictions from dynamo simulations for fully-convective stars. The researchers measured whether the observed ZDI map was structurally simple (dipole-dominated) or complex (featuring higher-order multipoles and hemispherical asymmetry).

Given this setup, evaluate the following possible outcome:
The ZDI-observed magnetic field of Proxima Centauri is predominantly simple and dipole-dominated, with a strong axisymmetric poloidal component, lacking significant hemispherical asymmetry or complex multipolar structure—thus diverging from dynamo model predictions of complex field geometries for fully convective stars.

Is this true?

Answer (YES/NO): NO